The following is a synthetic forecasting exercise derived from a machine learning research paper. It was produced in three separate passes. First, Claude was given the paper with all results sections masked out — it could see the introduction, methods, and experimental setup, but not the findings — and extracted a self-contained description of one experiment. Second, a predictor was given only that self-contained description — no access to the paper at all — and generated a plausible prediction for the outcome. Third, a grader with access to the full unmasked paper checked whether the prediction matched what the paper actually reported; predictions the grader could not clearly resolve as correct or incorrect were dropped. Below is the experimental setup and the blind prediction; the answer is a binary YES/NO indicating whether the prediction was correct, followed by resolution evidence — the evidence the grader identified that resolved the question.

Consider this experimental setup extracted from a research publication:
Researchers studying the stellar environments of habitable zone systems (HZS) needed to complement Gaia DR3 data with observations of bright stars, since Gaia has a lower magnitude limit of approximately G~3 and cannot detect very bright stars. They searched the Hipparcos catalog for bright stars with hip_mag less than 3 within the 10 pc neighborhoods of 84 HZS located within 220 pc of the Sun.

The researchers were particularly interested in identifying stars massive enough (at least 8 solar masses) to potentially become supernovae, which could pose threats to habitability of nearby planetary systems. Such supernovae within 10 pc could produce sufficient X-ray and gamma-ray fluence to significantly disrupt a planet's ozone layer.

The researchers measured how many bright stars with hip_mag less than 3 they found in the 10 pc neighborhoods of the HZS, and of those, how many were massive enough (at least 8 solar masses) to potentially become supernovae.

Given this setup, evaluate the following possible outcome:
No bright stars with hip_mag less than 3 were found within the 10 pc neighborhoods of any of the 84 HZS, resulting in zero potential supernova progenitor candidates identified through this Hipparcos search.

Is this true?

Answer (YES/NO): NO